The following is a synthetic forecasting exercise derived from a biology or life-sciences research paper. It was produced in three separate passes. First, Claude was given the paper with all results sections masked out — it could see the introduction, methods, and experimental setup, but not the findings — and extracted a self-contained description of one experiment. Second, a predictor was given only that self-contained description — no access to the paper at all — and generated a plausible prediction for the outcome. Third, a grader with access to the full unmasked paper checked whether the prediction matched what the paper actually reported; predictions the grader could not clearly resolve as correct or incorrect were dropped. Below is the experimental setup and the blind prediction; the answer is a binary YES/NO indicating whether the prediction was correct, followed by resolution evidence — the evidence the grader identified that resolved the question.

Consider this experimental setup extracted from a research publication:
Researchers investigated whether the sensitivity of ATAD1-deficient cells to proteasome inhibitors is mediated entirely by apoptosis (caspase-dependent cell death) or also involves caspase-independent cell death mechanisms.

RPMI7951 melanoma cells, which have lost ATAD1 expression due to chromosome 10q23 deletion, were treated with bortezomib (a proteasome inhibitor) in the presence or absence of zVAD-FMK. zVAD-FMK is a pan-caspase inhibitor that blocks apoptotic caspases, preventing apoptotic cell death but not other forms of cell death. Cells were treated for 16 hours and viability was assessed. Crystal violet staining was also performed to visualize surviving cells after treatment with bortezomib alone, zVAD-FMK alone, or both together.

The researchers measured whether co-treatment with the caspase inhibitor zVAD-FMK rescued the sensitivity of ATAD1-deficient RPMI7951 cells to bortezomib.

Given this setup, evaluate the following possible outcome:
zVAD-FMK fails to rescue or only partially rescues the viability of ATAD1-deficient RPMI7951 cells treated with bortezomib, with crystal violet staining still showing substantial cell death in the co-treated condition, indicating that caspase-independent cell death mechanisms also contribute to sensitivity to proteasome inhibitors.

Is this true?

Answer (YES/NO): NO